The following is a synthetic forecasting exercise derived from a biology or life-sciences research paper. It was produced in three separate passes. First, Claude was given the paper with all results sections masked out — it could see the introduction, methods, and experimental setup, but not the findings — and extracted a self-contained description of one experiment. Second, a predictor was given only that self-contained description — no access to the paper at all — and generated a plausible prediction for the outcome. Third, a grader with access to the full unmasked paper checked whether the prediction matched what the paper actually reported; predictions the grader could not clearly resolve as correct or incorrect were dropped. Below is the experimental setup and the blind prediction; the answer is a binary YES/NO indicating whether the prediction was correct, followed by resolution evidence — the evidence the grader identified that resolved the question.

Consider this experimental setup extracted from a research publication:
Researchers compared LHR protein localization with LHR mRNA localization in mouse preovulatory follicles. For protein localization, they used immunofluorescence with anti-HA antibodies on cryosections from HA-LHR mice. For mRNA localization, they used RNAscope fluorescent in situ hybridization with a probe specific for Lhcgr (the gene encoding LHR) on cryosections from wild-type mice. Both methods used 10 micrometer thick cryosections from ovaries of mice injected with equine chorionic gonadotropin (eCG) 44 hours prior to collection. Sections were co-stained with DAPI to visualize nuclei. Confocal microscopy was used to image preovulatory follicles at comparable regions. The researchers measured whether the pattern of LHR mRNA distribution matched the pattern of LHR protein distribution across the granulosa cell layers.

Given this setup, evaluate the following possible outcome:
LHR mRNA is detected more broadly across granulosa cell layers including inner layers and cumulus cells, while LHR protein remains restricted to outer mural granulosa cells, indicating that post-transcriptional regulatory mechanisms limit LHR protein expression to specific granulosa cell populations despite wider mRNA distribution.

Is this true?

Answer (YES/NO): NO